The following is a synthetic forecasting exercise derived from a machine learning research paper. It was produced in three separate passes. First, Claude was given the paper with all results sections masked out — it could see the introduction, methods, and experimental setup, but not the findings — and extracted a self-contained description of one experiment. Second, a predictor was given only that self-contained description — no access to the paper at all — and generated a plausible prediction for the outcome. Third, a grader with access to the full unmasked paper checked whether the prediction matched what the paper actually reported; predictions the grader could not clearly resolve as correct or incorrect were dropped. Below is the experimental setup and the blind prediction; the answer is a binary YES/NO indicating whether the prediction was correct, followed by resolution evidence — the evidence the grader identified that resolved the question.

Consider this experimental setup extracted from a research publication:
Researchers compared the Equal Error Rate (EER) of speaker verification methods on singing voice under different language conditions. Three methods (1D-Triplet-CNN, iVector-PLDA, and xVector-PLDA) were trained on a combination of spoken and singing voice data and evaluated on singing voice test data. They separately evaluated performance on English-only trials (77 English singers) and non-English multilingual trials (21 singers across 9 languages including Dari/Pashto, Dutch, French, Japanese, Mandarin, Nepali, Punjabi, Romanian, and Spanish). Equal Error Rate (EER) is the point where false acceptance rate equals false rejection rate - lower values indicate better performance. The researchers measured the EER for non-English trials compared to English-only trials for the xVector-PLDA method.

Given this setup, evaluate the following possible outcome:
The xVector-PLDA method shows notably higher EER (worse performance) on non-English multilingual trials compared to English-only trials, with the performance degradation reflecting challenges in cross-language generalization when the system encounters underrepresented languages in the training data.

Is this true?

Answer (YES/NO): YES